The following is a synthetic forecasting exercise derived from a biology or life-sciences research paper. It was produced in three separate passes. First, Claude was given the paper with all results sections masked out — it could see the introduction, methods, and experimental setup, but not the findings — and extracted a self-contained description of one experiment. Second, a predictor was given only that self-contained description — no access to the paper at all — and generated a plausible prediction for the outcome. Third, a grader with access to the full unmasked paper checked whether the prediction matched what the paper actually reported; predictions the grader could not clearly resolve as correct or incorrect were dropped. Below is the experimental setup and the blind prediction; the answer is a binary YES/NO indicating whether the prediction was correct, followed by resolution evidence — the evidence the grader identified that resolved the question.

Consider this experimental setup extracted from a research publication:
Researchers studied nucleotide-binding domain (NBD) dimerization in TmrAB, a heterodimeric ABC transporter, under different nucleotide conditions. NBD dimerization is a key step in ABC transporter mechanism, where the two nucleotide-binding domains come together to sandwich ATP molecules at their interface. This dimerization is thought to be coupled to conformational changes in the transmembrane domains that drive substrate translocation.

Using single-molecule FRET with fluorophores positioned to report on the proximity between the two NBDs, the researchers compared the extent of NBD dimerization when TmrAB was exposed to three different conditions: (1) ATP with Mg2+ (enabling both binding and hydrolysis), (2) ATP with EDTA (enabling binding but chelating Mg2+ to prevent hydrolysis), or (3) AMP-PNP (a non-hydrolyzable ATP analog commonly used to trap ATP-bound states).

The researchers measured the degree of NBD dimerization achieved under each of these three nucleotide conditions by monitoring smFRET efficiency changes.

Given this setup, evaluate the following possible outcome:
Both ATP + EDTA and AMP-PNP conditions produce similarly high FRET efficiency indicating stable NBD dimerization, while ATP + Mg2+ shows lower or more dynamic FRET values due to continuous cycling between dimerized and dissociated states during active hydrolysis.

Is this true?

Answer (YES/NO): NO